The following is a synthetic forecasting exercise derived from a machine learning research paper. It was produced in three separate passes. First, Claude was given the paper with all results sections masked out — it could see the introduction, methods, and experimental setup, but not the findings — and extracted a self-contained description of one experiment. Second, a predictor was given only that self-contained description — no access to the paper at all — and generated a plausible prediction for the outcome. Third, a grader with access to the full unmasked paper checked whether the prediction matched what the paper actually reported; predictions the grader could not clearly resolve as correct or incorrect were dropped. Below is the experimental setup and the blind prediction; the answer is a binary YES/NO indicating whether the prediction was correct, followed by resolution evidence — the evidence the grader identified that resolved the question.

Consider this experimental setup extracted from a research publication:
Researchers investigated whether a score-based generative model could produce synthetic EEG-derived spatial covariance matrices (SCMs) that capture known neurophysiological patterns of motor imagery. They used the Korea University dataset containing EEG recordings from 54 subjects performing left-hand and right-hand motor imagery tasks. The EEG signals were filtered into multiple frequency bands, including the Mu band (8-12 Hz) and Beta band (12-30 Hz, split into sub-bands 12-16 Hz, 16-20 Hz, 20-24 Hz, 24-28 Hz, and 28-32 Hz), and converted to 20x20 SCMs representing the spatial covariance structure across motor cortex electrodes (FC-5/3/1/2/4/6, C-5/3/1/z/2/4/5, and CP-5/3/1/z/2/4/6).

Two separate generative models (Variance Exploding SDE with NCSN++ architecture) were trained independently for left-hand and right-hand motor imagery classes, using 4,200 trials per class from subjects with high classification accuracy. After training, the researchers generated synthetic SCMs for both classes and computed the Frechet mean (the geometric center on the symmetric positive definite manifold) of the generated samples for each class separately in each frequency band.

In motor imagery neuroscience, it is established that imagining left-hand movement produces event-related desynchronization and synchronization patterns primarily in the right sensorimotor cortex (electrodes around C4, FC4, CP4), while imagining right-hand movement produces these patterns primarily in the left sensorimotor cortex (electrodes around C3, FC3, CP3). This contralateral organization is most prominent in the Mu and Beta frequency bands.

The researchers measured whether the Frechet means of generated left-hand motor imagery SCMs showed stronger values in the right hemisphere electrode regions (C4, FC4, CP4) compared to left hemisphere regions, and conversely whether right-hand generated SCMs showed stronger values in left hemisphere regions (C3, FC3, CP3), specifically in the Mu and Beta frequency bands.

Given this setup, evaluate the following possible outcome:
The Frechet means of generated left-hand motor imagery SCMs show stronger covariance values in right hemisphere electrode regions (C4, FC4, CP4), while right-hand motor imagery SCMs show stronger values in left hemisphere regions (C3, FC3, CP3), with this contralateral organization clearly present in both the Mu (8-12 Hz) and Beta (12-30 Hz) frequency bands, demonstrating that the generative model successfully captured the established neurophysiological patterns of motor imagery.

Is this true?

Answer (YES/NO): YES